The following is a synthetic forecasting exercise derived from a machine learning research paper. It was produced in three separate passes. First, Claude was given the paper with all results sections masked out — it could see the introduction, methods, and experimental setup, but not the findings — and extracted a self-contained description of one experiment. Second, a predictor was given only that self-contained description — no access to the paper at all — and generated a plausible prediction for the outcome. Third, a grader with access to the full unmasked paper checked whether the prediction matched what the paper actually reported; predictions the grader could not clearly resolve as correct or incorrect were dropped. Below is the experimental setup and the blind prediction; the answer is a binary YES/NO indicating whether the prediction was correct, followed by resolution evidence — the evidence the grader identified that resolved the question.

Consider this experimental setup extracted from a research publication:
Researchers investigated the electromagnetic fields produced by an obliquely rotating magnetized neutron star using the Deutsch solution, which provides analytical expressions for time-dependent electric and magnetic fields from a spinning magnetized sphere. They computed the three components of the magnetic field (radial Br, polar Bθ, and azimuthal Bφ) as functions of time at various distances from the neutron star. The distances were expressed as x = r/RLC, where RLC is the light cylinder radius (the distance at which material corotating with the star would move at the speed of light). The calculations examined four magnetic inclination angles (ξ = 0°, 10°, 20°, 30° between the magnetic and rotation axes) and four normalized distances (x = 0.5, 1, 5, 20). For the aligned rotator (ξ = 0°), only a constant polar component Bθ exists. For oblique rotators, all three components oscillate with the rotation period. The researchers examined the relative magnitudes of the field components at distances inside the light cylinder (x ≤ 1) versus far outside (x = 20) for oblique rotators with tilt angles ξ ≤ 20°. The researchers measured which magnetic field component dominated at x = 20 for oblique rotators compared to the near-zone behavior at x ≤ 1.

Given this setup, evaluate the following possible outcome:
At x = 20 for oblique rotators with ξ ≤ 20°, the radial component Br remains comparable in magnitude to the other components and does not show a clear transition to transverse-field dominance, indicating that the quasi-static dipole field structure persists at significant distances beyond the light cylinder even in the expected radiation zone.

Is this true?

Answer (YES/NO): NO